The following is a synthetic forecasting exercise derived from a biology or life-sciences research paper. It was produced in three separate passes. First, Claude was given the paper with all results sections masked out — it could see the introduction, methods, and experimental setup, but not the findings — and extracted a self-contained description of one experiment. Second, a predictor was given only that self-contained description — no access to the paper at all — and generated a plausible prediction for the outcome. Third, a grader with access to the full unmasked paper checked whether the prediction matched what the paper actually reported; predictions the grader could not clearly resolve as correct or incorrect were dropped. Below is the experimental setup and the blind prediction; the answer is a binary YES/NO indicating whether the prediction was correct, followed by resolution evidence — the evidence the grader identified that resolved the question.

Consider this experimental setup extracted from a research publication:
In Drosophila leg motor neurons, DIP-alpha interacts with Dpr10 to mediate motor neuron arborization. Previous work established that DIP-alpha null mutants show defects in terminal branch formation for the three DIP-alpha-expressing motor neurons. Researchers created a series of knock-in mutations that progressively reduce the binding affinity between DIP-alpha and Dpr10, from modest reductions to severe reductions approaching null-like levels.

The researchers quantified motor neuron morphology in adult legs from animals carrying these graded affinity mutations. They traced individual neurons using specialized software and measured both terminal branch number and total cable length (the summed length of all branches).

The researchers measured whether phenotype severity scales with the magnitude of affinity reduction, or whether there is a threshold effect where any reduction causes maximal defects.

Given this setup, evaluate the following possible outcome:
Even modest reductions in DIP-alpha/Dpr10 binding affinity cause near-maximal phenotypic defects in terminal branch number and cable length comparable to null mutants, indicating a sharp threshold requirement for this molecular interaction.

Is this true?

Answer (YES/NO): NO